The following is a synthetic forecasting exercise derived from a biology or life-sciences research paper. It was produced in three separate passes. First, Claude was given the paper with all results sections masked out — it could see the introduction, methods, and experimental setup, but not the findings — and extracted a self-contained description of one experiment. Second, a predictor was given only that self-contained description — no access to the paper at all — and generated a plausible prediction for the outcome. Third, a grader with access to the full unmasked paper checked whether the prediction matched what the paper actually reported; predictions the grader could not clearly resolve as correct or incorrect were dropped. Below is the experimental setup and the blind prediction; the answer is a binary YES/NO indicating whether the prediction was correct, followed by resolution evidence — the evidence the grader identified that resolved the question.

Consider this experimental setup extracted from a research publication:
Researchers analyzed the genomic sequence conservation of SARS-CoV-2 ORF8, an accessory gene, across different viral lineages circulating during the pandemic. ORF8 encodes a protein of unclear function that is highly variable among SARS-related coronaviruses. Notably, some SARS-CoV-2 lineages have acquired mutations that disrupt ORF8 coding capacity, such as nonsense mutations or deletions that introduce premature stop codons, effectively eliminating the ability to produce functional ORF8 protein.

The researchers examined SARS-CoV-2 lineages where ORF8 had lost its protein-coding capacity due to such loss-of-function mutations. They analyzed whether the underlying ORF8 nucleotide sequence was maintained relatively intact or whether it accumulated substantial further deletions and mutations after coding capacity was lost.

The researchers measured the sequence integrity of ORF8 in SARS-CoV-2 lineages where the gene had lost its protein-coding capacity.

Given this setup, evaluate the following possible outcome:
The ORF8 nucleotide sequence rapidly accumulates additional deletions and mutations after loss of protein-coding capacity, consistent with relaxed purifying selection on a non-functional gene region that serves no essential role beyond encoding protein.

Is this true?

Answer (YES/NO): NO